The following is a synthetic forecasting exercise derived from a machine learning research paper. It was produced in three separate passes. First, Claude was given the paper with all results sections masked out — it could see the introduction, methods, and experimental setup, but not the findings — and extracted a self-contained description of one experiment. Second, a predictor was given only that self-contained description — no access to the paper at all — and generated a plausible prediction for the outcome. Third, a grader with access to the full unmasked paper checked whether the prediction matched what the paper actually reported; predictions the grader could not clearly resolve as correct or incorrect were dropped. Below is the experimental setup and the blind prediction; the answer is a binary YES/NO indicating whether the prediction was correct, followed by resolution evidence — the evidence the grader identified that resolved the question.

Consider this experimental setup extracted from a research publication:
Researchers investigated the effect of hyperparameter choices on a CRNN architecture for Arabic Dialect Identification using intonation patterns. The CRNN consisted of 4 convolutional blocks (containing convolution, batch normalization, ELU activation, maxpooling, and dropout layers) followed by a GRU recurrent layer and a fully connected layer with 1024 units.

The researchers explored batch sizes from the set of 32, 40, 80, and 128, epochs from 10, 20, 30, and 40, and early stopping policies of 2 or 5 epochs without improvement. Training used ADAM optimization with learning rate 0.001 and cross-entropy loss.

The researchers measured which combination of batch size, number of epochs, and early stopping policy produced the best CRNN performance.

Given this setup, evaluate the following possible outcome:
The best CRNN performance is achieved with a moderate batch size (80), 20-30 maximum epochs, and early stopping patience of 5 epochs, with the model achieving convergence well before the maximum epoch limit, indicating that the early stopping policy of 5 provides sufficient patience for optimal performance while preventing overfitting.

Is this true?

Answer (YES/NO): YES